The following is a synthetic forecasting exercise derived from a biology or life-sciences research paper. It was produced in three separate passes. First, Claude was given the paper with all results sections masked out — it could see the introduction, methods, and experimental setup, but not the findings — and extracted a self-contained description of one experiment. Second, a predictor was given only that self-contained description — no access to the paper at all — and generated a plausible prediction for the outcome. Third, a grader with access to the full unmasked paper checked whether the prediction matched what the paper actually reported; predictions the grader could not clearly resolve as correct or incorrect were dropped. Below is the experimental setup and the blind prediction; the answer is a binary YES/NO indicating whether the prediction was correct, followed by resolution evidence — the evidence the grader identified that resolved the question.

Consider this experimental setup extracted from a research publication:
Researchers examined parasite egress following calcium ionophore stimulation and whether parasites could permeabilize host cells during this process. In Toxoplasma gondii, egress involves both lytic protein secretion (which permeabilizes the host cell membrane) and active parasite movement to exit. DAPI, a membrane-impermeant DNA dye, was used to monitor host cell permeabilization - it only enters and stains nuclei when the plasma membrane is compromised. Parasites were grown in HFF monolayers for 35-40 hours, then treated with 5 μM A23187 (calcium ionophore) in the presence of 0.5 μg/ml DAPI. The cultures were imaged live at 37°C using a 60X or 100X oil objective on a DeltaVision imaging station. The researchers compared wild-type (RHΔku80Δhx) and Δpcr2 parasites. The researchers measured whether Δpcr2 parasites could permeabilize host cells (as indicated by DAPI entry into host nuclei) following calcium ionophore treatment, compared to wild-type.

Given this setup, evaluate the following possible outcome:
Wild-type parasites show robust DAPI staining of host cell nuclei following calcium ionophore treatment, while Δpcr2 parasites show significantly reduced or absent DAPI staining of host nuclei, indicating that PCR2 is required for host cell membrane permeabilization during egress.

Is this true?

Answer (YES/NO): NO